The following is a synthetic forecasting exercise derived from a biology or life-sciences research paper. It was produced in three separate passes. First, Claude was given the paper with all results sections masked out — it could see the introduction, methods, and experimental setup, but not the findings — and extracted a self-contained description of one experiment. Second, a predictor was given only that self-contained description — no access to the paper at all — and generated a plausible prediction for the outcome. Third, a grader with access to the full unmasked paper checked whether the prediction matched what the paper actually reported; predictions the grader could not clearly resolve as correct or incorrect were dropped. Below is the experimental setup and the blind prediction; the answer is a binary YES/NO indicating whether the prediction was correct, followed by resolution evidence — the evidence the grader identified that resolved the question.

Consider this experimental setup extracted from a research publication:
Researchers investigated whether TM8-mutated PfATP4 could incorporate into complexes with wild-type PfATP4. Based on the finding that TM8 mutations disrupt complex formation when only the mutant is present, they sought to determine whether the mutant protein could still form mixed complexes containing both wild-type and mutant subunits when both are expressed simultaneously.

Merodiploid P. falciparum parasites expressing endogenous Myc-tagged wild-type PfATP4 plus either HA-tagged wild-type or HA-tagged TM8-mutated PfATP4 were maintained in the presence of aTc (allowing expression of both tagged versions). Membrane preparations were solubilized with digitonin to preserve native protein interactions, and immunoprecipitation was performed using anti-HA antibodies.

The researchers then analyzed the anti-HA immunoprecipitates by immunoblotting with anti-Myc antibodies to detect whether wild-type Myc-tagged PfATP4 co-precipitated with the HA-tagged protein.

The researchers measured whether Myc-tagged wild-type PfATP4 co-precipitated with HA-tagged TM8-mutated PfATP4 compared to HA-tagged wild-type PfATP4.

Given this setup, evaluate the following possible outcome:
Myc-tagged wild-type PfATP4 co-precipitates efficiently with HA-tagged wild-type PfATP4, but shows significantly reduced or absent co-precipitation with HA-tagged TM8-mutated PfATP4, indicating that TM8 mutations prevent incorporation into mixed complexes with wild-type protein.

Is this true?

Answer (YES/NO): NO